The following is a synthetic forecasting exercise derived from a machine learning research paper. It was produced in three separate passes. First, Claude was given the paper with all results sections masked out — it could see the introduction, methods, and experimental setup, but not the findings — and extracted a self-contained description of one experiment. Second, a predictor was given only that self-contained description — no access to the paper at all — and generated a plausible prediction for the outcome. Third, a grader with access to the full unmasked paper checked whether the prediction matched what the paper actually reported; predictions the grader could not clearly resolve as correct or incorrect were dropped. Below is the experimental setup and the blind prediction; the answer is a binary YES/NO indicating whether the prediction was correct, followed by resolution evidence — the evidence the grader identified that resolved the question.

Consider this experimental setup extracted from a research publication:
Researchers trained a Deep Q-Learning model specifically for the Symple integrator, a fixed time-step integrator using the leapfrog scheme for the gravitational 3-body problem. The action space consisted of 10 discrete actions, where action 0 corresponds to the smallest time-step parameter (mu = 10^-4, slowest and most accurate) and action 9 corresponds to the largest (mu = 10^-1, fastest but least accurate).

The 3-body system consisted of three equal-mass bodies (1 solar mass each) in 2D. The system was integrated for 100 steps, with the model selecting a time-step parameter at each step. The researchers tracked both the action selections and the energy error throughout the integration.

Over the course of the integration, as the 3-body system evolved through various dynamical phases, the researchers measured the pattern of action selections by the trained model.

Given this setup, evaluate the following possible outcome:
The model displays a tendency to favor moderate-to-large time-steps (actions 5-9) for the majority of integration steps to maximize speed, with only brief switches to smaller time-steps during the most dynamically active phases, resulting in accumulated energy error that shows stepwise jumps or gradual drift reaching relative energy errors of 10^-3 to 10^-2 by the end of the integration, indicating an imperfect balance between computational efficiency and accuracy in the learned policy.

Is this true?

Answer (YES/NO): NO